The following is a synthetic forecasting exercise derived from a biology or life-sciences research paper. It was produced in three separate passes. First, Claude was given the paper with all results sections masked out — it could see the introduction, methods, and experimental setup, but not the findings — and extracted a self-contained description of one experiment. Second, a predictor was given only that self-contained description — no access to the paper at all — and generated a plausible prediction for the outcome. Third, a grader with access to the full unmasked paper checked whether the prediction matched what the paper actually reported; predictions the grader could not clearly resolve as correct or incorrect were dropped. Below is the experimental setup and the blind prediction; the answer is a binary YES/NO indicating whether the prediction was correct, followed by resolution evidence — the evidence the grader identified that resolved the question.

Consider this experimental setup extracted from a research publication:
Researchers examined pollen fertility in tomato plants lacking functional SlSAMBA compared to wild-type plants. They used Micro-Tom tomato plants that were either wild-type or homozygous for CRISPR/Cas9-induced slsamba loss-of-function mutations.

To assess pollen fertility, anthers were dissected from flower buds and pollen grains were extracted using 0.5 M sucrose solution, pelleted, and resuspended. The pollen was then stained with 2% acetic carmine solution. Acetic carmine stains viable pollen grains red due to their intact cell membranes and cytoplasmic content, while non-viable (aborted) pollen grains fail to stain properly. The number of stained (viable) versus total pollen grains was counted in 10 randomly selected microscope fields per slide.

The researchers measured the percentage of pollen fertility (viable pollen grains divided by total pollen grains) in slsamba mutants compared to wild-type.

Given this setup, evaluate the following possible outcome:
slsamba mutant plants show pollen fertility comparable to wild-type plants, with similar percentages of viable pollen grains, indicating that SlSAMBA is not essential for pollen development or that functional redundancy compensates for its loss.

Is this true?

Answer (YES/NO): NO